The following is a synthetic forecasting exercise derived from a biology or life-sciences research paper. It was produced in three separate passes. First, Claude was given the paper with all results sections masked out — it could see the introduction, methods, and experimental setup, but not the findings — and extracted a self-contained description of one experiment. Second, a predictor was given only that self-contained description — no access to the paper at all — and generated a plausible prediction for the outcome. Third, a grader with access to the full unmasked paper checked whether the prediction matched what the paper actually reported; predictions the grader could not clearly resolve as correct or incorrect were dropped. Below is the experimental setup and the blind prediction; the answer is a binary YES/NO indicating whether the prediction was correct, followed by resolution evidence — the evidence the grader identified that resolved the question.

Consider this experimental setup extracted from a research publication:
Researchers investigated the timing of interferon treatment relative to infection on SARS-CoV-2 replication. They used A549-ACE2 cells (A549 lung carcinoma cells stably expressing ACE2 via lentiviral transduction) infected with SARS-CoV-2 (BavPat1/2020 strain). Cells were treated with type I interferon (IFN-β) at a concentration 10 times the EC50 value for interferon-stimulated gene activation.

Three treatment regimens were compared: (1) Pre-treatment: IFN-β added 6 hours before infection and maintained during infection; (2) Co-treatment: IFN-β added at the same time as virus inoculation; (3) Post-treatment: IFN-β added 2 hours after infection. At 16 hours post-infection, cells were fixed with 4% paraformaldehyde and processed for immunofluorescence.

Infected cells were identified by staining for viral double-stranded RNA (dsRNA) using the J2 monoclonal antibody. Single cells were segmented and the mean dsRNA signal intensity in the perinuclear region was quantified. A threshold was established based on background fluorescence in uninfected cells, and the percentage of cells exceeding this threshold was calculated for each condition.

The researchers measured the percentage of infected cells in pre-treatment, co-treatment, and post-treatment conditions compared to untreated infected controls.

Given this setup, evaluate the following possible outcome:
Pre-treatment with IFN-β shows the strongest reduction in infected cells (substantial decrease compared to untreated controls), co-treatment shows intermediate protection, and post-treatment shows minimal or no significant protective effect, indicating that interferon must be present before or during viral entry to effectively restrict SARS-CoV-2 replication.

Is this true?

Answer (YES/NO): NO